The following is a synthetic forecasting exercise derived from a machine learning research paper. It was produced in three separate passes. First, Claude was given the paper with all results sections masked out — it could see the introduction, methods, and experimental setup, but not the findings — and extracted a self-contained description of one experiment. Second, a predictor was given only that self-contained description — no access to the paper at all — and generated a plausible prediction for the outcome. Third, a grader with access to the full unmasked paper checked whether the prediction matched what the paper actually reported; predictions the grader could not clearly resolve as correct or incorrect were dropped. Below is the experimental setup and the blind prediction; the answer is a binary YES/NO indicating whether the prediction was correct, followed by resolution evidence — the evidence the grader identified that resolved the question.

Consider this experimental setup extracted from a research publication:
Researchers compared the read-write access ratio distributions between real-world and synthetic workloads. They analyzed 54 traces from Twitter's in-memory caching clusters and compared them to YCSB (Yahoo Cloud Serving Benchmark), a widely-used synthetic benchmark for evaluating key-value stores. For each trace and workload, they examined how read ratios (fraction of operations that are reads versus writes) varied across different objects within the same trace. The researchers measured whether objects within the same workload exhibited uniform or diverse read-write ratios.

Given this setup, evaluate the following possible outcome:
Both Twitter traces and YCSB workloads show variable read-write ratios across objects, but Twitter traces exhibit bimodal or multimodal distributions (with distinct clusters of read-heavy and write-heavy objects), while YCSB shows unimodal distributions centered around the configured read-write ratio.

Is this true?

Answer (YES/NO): NO